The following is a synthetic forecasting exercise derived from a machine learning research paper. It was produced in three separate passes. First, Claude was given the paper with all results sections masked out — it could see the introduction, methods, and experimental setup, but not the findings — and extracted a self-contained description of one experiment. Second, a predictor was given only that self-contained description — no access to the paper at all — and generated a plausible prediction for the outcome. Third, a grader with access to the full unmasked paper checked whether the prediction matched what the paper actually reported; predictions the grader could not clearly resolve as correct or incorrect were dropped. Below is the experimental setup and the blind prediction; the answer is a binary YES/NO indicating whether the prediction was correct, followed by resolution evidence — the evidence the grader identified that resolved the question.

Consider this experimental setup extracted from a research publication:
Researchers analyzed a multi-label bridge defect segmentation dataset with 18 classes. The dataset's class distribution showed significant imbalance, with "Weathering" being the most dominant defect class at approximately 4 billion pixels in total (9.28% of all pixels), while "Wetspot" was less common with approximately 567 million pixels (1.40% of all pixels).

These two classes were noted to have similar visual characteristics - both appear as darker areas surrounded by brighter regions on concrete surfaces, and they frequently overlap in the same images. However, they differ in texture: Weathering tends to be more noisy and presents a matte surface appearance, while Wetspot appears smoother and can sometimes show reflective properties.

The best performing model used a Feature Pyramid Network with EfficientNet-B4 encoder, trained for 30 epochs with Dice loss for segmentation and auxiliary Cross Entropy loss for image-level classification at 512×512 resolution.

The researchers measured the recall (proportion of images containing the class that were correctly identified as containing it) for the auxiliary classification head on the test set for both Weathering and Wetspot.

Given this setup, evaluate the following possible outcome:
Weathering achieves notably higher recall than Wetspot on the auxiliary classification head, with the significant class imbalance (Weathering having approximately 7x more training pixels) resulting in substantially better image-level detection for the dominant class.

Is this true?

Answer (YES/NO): YES